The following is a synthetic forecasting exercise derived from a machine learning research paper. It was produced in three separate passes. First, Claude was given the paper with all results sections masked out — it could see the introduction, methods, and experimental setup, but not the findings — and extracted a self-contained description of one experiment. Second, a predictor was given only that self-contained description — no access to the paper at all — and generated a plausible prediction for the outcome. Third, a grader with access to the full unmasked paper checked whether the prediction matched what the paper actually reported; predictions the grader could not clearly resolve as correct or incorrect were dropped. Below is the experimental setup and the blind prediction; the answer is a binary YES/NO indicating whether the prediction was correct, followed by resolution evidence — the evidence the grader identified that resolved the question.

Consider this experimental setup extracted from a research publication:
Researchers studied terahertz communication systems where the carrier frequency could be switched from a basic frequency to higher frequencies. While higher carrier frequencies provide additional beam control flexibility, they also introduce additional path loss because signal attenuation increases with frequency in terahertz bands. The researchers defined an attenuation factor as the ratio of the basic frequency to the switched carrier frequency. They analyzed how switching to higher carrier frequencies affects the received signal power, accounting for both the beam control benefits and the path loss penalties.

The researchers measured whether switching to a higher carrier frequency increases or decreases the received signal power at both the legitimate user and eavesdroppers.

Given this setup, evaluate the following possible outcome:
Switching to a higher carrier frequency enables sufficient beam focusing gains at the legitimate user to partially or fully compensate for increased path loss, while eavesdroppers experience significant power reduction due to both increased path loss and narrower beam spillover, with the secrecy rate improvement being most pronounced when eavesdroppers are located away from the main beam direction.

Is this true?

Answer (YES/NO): NO